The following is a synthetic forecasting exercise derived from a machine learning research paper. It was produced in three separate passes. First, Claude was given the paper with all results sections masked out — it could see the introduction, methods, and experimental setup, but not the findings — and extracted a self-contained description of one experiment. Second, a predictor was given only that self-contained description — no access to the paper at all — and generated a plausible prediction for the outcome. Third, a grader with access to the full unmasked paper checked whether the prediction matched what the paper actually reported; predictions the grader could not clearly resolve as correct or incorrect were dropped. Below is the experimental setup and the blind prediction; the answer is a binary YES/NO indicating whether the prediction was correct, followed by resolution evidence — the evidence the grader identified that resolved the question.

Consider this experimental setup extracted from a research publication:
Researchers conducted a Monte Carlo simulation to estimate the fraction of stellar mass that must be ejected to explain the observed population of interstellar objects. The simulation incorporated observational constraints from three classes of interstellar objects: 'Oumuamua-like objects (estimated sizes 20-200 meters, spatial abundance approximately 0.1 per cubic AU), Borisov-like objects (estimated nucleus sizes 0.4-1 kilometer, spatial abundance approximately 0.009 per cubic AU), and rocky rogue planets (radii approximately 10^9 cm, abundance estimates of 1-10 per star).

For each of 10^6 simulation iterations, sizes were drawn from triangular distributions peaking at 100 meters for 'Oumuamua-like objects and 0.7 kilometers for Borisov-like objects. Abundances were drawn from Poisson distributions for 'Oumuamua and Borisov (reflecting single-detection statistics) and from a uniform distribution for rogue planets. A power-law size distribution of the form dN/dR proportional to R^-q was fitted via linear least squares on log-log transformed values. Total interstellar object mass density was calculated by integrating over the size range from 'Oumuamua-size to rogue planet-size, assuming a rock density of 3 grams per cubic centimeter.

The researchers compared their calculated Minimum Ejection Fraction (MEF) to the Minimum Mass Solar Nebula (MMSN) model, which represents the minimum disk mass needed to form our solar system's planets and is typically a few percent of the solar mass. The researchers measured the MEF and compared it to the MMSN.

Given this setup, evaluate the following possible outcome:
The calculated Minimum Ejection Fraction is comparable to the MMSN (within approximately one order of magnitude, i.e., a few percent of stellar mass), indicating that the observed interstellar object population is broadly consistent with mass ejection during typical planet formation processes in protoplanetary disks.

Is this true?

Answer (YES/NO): NO